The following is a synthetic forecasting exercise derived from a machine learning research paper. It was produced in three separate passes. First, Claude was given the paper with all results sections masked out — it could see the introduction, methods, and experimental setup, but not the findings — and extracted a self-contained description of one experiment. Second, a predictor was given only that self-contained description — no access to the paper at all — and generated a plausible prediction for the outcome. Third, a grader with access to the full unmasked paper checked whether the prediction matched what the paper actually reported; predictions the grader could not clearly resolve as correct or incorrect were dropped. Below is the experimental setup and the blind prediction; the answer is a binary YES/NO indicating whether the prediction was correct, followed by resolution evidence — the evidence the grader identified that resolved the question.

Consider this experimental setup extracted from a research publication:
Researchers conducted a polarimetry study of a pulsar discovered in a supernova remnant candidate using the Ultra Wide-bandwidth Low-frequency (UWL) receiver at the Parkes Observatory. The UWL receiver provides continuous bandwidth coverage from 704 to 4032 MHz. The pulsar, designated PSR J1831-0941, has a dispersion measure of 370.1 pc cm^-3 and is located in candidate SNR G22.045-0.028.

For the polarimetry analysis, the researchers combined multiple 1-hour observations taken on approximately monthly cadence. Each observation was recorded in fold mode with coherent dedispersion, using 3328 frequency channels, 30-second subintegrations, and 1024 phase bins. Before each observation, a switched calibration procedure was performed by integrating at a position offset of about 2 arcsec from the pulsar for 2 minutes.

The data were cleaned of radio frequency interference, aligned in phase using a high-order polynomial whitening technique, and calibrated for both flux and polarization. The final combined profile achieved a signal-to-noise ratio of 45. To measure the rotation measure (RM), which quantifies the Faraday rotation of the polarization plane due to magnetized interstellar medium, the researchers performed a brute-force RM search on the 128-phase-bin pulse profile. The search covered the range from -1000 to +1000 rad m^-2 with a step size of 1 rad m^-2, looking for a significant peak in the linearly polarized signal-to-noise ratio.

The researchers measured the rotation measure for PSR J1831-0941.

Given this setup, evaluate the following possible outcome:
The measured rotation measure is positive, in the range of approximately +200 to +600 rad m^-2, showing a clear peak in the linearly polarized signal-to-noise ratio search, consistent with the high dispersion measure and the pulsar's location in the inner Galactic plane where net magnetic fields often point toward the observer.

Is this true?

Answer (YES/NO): YES